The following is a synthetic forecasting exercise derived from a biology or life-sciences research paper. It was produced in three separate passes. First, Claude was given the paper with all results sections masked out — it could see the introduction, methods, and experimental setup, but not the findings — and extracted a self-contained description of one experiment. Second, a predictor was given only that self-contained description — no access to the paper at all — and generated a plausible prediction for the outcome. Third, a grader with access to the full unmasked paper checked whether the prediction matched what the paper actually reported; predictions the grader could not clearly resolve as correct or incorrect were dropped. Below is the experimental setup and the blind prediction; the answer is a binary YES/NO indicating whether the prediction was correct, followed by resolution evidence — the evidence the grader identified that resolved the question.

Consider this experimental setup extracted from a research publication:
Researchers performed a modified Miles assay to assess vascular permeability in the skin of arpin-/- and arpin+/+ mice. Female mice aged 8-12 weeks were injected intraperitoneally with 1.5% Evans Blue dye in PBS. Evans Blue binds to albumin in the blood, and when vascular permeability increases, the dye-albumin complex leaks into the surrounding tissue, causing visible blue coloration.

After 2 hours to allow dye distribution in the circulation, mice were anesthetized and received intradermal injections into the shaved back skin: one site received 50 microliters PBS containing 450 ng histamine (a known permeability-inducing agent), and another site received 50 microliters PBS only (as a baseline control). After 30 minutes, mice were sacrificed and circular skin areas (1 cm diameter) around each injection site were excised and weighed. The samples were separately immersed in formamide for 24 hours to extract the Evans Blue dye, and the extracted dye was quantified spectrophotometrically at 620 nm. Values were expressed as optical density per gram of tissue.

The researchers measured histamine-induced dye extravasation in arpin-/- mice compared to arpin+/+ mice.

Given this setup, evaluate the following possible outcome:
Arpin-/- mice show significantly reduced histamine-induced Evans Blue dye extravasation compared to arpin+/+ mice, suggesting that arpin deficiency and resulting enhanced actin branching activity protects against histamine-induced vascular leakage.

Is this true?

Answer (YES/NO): NO